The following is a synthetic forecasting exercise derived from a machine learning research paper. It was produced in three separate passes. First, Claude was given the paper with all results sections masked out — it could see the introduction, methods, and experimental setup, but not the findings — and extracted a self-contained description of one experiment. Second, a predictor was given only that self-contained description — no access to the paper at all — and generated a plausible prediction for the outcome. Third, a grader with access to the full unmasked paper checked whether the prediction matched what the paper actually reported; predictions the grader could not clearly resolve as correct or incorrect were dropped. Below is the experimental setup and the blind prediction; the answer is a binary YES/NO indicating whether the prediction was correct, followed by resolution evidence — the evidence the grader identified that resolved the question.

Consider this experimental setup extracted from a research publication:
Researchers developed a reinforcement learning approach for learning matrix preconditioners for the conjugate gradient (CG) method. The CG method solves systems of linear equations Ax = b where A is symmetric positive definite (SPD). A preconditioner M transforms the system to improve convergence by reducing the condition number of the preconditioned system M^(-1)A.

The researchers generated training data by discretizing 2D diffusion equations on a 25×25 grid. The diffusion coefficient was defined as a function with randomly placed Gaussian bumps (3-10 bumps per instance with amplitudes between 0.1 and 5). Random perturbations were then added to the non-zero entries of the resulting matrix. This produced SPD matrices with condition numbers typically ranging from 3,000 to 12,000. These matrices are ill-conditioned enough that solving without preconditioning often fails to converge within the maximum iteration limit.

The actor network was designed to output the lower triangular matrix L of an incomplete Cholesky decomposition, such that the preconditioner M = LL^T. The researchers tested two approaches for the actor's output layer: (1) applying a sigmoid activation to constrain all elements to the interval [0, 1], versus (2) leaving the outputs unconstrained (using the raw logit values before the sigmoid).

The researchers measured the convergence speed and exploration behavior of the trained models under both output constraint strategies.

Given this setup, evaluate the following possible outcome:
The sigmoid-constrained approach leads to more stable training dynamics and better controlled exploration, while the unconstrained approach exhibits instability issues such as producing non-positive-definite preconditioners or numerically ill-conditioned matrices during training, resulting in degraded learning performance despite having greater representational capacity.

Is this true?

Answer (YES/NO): NO